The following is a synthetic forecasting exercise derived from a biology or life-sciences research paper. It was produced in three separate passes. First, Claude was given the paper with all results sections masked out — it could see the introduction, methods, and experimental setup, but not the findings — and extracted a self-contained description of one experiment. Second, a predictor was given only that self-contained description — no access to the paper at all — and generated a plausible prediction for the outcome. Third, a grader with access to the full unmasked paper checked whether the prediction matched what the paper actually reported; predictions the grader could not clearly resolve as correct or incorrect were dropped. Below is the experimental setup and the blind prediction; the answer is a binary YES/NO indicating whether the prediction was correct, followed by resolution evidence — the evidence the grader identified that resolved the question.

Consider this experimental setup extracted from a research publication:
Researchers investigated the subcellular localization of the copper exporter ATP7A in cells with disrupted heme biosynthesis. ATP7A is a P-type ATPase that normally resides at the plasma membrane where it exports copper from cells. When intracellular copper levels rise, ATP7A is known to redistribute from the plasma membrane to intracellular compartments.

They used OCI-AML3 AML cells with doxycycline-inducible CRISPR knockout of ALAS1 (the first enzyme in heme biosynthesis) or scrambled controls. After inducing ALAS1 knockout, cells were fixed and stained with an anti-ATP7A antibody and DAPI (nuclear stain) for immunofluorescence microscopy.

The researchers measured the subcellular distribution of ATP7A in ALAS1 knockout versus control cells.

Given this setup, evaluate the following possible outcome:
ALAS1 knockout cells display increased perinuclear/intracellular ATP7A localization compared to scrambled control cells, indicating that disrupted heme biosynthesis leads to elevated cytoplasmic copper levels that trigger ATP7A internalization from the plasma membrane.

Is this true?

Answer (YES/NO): YES